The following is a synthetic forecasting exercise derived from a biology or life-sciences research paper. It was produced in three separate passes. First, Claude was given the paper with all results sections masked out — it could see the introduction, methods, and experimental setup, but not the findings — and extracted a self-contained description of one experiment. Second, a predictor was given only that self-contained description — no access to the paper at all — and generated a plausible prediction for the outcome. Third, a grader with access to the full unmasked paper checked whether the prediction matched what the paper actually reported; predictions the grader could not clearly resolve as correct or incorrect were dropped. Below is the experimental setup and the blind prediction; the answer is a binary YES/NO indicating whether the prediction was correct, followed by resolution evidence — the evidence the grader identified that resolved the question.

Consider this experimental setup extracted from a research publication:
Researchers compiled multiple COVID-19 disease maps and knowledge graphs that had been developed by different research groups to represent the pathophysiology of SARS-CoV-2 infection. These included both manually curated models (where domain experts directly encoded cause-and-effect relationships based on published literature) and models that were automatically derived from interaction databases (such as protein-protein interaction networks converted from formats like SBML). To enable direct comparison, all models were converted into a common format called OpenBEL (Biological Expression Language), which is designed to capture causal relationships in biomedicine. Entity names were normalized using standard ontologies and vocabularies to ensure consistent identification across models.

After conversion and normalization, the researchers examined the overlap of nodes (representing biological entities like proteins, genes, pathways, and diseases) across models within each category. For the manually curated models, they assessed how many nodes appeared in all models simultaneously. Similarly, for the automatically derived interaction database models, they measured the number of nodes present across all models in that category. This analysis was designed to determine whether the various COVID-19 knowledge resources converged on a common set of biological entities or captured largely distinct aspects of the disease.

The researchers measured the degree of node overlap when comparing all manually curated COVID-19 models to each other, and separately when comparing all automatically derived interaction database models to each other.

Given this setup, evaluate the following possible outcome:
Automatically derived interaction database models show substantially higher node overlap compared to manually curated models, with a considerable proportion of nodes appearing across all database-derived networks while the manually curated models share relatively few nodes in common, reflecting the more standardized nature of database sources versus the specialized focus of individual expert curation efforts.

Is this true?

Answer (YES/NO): NO